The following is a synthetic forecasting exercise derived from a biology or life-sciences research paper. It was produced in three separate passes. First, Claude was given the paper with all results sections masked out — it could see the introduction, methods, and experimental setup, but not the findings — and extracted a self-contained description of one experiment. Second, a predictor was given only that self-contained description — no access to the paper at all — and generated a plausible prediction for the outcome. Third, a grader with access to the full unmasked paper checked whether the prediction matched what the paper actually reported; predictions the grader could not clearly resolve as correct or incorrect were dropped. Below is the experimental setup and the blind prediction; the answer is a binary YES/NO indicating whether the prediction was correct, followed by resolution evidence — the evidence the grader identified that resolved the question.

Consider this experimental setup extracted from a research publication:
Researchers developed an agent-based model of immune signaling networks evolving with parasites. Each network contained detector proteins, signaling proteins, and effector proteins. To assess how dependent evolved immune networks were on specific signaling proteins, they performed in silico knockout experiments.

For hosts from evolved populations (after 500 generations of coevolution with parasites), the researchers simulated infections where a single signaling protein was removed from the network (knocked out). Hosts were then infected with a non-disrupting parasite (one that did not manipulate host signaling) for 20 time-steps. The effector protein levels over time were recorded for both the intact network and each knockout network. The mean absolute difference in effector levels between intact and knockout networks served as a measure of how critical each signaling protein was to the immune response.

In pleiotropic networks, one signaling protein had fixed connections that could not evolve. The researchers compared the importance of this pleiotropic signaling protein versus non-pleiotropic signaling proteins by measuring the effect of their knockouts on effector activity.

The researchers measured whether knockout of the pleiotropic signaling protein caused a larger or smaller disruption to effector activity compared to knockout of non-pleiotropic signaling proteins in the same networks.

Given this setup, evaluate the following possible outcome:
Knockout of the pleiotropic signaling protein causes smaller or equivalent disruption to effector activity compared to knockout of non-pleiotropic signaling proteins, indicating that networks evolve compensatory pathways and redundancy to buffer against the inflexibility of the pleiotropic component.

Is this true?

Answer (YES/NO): YES